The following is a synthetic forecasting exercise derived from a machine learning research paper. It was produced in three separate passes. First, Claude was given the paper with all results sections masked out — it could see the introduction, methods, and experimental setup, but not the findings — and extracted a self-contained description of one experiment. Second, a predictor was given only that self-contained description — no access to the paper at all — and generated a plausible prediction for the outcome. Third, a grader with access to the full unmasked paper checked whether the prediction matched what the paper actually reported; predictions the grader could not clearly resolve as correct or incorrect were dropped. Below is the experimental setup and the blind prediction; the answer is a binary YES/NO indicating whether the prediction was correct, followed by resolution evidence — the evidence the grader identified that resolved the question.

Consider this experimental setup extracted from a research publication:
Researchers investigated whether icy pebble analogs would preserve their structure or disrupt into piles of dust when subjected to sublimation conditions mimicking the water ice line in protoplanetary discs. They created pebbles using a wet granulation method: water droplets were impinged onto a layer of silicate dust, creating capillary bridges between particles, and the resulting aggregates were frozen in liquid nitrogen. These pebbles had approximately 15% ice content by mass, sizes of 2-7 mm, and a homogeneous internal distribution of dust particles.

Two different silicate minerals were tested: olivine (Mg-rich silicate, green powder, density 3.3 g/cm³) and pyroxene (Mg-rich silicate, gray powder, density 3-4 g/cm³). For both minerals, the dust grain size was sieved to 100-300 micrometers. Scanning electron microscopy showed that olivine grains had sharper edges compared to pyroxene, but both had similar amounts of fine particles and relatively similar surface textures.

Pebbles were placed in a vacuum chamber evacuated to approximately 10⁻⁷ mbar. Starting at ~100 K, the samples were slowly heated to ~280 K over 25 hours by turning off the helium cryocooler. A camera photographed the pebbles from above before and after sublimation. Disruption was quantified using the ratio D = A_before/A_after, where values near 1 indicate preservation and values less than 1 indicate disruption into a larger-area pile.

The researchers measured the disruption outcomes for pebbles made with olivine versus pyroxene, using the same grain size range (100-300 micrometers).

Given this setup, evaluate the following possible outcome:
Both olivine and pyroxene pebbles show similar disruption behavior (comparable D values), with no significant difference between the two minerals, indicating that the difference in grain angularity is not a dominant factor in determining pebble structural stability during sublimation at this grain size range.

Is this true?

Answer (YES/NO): YES